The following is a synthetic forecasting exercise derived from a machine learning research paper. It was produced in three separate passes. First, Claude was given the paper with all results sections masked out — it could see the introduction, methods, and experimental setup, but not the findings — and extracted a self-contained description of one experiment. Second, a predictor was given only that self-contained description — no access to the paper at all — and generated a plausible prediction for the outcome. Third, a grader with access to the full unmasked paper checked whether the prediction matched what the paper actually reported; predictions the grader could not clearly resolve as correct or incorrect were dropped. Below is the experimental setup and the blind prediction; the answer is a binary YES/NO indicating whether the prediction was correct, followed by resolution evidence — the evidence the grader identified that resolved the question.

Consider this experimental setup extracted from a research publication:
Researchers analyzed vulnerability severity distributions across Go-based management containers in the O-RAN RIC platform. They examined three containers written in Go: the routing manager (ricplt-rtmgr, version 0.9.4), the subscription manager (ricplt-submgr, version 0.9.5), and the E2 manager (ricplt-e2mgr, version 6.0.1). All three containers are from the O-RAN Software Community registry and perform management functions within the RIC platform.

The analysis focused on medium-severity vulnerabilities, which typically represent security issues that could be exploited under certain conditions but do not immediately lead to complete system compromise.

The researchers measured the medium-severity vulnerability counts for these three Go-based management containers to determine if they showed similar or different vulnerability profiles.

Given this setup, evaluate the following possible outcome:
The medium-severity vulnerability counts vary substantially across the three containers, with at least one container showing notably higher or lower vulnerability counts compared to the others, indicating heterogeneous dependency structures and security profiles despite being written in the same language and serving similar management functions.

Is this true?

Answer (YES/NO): NO